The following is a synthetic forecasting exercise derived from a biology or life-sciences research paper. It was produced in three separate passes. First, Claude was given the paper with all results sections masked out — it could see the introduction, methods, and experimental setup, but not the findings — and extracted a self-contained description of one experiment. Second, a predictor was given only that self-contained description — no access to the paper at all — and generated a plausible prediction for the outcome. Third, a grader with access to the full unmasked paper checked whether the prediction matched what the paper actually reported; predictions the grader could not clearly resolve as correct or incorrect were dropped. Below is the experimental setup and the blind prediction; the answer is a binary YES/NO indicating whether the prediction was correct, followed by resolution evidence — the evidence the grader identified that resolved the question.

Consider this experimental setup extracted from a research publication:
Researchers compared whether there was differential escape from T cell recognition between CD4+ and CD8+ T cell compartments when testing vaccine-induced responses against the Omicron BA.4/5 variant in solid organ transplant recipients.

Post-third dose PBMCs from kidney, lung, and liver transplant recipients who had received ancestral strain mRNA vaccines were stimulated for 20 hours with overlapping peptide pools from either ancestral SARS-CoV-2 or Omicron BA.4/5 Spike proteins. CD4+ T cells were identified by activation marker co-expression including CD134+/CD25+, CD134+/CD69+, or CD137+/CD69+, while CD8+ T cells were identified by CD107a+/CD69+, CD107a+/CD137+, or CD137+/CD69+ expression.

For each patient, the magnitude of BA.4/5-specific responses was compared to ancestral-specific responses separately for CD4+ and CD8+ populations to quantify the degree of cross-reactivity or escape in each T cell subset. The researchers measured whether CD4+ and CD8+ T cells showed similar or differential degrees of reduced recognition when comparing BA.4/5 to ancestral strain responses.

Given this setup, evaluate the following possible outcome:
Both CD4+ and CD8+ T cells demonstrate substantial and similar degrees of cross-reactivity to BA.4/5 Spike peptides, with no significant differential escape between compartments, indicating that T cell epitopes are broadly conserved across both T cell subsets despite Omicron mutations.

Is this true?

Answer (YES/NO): NO